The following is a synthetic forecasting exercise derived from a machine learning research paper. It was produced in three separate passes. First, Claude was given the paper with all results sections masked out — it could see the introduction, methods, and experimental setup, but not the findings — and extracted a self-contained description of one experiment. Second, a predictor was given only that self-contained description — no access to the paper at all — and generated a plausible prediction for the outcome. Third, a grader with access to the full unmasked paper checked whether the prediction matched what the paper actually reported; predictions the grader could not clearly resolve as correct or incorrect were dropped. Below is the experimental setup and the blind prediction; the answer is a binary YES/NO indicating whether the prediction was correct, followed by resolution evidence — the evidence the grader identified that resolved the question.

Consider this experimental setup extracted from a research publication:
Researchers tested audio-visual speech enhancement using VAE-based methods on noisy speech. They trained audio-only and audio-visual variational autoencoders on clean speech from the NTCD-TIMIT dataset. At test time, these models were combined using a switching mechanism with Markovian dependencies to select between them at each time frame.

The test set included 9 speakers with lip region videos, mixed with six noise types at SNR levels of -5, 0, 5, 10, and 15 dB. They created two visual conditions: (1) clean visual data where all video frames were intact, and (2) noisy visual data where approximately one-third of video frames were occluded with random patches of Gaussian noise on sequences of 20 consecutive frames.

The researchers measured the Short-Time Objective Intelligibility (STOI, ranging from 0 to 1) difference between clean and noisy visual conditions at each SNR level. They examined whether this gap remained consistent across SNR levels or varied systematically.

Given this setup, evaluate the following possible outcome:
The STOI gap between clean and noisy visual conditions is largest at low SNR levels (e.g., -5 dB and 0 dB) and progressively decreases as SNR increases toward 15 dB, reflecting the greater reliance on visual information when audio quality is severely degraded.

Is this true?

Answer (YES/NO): NO